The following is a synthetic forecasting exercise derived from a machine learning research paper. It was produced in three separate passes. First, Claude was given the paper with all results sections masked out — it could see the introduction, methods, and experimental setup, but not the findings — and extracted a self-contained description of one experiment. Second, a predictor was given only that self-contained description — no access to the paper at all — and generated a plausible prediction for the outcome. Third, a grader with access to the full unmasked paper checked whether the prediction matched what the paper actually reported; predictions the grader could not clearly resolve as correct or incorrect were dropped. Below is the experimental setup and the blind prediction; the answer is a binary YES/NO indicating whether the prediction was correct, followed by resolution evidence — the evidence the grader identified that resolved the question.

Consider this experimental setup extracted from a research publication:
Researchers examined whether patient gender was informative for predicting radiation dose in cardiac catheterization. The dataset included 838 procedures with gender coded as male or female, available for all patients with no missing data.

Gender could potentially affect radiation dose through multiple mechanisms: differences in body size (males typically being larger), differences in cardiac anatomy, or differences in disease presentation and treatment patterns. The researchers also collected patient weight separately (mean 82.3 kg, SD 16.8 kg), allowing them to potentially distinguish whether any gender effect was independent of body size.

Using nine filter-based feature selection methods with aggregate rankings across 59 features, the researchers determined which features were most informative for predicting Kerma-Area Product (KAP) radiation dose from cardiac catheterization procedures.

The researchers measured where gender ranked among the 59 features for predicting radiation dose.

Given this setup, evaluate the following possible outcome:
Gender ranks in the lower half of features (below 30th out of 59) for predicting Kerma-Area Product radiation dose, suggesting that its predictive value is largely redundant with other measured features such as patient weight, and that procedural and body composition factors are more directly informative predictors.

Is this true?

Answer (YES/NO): NO